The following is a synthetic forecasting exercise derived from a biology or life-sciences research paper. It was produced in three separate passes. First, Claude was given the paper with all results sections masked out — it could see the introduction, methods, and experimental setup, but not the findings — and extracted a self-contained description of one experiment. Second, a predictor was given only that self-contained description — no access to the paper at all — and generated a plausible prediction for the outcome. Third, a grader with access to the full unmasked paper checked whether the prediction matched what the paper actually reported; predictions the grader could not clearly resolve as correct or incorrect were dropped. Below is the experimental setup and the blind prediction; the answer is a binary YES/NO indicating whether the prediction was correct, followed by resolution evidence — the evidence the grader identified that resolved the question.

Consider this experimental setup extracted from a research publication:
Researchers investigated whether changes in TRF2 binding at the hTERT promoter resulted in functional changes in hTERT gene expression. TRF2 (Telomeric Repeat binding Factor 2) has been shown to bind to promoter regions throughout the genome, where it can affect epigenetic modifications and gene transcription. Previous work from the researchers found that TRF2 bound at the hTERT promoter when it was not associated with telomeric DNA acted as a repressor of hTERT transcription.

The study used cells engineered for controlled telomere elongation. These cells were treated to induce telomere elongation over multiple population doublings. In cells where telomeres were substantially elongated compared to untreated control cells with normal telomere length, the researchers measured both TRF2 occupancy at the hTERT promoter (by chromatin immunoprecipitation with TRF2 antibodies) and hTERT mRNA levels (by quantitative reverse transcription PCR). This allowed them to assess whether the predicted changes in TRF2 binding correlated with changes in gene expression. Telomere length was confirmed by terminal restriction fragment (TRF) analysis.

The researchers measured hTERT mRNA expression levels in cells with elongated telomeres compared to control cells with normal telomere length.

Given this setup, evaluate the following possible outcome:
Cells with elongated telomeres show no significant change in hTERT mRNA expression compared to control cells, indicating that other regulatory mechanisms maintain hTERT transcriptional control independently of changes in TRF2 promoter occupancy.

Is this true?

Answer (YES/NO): NO